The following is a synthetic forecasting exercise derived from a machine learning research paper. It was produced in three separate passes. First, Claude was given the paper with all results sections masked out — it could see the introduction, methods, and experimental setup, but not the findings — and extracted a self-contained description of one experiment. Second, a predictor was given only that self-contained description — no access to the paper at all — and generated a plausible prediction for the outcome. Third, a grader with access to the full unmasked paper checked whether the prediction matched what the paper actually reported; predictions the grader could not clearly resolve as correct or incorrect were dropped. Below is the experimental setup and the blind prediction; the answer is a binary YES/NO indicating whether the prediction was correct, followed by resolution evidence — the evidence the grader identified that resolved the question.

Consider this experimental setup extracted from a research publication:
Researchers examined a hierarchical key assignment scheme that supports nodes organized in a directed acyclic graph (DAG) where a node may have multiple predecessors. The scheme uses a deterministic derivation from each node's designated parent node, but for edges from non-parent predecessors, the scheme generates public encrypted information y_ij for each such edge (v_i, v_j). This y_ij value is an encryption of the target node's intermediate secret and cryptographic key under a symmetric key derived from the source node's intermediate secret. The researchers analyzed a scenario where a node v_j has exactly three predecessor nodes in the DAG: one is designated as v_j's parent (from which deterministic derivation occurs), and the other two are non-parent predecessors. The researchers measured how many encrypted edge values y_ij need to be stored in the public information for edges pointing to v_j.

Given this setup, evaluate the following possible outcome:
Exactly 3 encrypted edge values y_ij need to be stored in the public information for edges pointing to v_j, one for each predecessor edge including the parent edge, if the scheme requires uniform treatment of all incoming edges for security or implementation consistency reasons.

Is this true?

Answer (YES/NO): NO